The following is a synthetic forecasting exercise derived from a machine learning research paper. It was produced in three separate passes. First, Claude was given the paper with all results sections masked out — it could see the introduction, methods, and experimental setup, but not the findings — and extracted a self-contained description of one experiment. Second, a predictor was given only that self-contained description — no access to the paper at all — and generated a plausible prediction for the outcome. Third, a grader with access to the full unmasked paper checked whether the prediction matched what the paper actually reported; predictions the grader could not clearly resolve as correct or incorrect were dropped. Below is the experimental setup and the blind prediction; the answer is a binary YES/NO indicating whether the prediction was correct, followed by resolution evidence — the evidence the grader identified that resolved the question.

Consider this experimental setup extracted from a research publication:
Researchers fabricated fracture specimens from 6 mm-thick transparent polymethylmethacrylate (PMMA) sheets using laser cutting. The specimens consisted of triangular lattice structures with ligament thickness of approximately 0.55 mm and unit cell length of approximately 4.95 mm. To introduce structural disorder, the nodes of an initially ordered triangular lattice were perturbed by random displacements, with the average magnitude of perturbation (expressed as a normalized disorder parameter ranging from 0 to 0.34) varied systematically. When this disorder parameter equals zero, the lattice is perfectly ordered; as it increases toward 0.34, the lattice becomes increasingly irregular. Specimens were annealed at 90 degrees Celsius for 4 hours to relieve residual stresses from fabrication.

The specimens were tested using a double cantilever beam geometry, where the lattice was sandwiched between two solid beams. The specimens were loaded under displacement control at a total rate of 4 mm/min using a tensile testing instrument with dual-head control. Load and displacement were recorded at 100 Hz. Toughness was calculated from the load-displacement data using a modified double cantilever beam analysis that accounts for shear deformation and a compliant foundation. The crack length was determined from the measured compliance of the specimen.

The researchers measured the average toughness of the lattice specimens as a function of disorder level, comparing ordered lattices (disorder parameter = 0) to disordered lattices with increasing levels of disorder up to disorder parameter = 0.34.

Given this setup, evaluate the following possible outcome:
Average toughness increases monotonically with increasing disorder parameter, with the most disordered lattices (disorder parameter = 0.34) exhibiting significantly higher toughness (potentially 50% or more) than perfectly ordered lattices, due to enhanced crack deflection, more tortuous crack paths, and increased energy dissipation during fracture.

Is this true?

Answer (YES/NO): NO